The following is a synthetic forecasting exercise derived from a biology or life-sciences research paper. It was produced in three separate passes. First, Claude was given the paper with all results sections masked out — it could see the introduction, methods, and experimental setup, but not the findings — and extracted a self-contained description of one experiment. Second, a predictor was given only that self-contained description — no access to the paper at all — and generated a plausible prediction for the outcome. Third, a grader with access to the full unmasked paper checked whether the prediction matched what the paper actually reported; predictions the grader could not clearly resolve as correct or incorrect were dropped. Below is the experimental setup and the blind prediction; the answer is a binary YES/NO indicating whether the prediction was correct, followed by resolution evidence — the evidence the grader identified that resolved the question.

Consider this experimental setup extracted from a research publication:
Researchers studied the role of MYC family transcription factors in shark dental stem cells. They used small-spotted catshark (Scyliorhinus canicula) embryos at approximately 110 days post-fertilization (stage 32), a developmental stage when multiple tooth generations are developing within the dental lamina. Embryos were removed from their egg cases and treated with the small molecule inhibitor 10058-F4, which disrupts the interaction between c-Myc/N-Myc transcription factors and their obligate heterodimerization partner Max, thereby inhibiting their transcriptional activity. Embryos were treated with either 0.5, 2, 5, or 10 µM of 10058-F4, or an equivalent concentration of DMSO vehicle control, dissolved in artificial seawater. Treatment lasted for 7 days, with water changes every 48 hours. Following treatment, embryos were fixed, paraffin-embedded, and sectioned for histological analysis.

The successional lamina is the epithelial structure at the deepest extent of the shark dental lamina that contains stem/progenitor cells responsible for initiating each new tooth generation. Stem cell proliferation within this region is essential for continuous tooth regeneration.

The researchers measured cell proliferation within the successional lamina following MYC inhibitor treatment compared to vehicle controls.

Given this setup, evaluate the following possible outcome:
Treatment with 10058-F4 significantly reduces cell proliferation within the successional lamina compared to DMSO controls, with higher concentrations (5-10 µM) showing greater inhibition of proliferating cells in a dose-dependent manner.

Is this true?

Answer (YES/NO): NO